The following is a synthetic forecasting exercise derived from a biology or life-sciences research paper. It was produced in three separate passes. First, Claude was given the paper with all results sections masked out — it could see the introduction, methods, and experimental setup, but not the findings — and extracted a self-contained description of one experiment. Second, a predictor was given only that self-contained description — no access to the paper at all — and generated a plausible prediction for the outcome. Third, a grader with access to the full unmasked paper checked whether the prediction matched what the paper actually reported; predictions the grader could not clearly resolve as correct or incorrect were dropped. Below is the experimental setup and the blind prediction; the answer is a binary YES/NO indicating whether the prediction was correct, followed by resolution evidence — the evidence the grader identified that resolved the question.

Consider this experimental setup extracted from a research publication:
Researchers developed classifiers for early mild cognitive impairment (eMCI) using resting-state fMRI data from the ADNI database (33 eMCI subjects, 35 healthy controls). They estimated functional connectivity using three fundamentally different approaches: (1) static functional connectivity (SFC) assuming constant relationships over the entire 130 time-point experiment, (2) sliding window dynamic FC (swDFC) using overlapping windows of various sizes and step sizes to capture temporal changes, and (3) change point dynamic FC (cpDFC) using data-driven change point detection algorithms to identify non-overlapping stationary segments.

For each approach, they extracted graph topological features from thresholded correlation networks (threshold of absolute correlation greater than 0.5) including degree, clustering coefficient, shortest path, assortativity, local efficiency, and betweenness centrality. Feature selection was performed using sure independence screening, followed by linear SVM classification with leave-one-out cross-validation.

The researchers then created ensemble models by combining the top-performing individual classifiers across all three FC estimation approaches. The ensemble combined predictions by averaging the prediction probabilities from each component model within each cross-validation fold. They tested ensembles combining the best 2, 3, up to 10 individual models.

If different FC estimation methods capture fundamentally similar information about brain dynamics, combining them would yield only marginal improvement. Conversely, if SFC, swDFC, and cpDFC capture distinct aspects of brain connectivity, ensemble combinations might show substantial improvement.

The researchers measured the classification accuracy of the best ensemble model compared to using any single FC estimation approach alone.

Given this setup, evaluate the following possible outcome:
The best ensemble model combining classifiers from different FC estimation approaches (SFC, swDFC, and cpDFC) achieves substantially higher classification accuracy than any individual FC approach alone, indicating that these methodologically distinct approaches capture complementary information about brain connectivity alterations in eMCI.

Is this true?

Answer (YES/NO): YES